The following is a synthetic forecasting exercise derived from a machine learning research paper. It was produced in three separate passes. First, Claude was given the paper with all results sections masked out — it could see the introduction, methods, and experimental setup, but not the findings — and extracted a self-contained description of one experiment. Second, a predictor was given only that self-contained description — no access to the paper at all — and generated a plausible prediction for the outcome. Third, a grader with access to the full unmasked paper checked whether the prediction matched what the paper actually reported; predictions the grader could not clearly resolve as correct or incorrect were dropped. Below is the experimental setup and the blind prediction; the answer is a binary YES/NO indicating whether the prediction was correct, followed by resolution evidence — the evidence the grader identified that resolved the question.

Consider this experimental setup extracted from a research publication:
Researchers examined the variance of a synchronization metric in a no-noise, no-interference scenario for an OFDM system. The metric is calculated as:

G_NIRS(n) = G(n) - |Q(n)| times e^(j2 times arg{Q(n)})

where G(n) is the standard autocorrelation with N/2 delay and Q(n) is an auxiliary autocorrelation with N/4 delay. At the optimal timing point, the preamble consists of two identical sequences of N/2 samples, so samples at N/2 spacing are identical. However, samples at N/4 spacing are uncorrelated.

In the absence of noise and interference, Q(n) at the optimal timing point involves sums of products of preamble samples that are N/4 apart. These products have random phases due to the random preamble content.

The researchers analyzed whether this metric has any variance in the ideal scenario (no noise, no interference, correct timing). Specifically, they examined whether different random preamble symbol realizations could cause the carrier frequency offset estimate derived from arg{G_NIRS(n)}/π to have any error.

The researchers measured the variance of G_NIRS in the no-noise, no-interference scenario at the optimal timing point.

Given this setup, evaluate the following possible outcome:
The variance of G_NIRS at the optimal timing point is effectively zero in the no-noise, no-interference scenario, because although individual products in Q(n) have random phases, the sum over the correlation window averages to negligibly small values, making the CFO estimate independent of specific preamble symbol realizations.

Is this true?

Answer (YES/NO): YES